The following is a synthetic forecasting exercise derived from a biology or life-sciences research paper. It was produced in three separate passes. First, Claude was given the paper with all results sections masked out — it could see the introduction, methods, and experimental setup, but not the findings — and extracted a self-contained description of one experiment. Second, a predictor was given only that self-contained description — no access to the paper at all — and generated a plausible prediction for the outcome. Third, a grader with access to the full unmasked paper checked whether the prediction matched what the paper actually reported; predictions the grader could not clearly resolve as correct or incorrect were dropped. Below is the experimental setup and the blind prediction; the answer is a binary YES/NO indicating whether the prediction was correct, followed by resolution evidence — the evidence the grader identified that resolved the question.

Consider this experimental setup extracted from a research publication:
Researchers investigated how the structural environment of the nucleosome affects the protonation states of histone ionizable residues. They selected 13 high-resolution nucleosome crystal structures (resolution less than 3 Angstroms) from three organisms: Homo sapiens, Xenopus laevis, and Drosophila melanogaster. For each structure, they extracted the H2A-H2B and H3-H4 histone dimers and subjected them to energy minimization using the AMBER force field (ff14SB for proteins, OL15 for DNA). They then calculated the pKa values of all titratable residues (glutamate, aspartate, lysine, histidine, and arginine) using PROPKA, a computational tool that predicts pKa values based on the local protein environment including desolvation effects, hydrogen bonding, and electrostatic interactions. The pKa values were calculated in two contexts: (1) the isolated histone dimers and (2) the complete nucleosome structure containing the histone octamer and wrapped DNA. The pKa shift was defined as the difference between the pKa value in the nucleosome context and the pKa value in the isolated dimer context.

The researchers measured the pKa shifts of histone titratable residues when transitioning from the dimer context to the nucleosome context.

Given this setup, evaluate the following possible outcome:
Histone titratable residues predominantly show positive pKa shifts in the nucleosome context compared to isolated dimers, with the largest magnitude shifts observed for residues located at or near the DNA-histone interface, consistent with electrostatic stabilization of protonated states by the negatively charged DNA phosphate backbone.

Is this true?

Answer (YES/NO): NO